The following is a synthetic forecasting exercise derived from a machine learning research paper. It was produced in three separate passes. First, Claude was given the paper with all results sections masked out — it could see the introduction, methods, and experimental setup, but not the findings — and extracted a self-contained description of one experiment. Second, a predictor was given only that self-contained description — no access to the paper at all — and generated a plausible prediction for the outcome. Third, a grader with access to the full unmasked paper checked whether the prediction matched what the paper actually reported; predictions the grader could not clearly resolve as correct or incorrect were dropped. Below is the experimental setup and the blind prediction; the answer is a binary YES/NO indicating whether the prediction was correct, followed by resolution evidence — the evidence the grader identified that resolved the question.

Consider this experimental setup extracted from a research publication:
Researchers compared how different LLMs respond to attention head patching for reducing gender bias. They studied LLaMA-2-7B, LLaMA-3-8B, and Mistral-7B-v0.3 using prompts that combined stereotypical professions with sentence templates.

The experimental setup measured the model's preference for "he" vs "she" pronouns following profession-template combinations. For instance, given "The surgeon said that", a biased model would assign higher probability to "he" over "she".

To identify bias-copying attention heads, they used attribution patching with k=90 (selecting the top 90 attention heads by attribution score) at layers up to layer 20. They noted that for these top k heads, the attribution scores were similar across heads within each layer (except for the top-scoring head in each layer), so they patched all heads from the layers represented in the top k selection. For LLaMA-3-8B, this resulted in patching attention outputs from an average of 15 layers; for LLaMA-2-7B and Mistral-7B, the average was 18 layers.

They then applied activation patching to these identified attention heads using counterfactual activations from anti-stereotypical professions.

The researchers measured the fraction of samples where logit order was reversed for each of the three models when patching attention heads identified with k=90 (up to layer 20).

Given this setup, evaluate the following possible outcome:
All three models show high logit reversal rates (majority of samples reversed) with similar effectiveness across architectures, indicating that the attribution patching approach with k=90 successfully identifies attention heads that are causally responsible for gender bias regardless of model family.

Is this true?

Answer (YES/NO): NO